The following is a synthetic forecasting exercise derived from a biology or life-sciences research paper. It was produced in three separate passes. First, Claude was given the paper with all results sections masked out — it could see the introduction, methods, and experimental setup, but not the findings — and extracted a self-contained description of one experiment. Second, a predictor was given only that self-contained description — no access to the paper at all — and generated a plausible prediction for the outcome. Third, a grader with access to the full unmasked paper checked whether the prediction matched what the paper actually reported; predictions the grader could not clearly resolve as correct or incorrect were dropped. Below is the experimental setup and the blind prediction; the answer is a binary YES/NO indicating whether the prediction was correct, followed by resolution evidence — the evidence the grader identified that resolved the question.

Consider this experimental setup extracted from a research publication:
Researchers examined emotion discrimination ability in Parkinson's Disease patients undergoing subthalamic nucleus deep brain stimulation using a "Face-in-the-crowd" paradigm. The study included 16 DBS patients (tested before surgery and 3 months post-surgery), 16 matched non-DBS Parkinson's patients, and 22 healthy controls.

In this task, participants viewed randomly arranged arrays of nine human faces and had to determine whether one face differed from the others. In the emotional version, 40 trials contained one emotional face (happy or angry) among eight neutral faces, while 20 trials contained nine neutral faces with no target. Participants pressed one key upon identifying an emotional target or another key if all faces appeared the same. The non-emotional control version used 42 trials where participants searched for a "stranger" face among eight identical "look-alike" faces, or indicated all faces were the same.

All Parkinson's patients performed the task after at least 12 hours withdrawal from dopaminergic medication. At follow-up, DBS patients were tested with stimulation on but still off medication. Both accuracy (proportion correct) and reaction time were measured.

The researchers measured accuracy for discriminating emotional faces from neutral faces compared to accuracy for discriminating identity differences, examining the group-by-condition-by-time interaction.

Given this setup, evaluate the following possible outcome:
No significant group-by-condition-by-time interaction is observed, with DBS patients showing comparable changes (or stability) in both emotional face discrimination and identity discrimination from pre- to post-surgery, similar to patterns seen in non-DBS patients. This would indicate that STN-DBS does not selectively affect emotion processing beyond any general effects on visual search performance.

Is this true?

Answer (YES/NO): YES